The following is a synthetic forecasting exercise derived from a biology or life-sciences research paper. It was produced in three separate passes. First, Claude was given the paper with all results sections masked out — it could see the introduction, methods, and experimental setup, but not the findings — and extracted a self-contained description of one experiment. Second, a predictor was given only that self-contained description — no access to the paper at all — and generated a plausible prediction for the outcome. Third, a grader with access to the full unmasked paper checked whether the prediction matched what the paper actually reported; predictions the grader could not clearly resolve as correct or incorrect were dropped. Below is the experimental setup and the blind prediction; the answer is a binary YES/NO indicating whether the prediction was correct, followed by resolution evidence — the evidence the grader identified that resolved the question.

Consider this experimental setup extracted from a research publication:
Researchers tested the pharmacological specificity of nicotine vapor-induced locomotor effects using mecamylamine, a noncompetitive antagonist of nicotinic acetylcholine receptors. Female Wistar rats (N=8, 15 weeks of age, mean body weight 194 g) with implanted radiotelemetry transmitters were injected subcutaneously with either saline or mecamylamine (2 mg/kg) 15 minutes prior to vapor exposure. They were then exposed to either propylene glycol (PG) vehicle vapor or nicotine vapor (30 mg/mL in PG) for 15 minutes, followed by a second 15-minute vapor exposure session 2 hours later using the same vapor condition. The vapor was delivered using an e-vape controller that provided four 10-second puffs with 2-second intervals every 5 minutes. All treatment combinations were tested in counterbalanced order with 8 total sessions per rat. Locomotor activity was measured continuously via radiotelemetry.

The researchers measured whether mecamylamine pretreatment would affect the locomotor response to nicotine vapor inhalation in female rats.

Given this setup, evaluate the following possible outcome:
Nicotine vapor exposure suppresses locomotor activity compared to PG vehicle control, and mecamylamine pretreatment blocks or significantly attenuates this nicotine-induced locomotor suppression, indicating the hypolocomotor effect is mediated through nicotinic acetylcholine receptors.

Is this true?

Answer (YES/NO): NO